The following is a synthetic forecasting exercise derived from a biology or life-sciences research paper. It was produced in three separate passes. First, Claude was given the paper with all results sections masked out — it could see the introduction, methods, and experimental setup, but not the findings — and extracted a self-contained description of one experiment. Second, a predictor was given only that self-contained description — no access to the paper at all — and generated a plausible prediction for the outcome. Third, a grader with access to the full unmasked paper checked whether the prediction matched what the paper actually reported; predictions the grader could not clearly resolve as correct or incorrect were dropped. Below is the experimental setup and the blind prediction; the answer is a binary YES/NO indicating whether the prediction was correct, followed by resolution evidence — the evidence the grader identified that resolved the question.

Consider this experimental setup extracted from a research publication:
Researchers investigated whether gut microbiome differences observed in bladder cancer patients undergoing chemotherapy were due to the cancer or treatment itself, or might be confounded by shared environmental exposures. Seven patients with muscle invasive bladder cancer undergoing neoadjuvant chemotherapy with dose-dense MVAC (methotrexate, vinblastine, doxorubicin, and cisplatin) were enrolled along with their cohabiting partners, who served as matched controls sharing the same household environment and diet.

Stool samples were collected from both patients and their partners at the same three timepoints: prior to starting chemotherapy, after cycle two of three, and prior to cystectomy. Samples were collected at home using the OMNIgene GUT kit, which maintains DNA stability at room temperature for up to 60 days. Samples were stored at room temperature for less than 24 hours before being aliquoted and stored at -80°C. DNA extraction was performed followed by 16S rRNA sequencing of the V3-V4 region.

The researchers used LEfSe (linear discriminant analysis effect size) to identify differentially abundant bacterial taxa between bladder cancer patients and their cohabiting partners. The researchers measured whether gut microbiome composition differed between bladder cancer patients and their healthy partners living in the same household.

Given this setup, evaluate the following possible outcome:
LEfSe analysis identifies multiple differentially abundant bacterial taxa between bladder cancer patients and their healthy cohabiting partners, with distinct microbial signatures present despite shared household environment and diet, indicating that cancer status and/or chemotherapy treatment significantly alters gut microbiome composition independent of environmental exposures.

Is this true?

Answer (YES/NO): NO